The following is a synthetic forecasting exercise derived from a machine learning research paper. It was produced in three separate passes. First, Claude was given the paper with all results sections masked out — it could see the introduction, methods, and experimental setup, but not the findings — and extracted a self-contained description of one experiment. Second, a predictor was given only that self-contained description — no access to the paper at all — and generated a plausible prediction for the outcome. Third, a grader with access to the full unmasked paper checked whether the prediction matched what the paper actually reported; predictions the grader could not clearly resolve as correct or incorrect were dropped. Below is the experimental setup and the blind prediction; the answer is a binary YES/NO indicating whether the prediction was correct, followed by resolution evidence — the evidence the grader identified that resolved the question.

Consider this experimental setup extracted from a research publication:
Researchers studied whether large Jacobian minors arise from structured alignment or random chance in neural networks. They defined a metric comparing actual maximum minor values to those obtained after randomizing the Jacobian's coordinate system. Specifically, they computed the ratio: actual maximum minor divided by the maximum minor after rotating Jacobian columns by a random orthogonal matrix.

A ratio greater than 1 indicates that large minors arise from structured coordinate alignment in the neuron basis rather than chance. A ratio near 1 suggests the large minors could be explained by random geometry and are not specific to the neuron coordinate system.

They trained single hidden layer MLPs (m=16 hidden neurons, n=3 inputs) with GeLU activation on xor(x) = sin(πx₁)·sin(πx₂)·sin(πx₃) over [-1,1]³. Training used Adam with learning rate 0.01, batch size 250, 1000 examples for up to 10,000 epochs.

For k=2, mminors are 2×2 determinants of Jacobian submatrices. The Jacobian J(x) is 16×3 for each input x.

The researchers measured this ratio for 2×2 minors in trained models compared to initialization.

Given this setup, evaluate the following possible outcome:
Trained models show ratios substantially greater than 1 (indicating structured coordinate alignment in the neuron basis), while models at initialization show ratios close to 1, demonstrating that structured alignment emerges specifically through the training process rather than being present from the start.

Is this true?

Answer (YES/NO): YES